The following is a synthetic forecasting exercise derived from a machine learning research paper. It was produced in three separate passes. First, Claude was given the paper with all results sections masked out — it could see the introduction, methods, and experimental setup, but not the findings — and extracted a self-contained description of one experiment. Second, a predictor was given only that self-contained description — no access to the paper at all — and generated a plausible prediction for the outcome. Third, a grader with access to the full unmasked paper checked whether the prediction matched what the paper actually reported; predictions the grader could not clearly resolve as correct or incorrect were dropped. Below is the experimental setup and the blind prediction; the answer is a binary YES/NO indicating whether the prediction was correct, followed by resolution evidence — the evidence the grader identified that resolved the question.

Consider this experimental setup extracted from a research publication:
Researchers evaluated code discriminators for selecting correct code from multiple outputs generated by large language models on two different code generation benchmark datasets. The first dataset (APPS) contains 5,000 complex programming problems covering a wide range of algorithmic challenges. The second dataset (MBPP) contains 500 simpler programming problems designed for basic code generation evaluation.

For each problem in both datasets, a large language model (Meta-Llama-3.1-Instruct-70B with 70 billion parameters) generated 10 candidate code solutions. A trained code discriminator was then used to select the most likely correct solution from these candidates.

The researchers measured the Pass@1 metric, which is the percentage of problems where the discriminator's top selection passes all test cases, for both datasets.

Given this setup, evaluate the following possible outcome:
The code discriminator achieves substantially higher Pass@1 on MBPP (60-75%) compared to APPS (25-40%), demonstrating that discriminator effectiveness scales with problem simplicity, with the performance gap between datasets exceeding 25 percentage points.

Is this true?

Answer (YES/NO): NO